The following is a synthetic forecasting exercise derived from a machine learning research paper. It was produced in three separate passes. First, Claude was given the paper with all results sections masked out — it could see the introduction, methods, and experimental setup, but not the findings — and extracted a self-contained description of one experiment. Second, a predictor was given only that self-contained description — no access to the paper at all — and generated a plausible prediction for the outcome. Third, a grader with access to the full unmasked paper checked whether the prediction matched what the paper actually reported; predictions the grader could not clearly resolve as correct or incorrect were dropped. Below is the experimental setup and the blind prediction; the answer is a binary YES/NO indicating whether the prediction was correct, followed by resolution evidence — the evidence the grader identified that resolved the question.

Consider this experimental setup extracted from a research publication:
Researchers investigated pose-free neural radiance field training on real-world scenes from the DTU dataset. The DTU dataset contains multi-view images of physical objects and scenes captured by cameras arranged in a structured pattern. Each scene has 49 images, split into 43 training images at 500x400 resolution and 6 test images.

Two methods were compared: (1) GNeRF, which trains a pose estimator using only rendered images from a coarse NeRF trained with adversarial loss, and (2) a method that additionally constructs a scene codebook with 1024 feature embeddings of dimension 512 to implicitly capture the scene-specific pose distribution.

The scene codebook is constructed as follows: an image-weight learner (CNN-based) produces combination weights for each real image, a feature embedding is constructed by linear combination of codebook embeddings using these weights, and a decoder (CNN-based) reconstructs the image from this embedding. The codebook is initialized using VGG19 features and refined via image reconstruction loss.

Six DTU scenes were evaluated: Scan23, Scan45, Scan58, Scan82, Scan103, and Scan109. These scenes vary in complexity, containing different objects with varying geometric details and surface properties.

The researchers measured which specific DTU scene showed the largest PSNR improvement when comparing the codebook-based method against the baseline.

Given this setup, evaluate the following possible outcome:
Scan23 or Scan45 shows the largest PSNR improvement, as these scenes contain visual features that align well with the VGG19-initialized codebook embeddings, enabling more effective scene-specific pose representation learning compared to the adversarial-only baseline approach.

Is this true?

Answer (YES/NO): NO